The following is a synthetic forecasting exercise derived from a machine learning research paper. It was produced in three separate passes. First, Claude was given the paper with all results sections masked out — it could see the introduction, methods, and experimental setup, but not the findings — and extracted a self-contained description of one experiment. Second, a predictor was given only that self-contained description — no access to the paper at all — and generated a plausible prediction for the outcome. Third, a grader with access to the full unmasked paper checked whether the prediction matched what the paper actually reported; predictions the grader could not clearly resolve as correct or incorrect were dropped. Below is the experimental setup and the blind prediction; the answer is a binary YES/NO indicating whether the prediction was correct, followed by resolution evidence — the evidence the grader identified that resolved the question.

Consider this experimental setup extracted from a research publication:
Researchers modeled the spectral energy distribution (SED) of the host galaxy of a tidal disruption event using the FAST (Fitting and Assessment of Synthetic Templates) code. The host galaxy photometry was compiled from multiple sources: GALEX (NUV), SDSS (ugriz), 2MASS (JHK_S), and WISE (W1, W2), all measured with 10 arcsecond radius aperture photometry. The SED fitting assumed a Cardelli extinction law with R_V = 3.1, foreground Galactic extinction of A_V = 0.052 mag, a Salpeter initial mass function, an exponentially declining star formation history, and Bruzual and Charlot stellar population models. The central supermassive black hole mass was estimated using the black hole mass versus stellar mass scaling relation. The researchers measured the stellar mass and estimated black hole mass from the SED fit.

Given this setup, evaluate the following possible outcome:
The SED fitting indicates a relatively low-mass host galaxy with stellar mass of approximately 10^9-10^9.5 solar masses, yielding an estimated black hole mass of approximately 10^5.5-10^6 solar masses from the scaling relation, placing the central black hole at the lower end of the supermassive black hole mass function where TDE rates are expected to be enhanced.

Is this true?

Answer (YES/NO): NO